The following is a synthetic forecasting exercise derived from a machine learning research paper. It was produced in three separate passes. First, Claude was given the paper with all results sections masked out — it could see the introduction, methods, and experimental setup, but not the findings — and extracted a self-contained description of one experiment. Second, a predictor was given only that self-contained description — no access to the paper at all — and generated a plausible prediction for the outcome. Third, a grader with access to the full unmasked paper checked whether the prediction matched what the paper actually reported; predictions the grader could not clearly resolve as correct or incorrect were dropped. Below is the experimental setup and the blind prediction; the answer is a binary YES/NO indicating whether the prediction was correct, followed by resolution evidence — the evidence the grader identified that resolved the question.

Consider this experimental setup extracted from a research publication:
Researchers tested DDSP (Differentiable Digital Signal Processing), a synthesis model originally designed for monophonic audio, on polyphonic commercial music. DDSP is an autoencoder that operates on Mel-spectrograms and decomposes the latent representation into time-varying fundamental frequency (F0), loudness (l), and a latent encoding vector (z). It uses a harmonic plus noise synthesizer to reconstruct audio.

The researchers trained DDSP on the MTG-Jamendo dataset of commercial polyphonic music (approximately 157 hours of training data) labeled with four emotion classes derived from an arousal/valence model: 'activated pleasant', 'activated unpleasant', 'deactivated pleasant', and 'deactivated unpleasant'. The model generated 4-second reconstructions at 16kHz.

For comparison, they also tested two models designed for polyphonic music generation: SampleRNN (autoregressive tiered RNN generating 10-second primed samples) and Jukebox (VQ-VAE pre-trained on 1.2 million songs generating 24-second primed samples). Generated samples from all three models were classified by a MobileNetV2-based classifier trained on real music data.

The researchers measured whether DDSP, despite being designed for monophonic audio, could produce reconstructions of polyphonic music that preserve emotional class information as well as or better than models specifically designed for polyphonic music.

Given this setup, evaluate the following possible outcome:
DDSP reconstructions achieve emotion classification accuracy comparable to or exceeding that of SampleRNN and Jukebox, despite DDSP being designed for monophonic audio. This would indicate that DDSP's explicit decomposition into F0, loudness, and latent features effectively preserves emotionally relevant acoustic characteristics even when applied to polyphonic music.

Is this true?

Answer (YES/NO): YES